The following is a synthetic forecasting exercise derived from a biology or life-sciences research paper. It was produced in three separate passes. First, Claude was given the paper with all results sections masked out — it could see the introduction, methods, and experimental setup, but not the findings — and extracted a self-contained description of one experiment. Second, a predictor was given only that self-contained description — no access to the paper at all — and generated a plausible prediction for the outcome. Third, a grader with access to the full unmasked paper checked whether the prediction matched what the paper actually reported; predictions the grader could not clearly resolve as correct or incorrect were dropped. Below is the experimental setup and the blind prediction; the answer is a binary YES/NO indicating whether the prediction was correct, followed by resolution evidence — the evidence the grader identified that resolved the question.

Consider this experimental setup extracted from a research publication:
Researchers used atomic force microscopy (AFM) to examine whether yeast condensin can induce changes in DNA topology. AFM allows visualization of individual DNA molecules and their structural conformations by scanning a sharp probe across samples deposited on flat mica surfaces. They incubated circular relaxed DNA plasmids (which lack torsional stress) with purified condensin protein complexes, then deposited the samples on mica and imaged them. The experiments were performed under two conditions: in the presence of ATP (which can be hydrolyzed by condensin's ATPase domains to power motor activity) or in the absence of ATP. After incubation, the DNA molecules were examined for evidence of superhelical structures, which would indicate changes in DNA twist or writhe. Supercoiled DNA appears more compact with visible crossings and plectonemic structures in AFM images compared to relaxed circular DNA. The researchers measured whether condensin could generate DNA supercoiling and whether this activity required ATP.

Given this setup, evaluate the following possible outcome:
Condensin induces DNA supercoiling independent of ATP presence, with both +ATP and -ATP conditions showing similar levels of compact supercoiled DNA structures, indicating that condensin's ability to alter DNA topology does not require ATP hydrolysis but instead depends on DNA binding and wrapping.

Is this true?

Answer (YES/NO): NO